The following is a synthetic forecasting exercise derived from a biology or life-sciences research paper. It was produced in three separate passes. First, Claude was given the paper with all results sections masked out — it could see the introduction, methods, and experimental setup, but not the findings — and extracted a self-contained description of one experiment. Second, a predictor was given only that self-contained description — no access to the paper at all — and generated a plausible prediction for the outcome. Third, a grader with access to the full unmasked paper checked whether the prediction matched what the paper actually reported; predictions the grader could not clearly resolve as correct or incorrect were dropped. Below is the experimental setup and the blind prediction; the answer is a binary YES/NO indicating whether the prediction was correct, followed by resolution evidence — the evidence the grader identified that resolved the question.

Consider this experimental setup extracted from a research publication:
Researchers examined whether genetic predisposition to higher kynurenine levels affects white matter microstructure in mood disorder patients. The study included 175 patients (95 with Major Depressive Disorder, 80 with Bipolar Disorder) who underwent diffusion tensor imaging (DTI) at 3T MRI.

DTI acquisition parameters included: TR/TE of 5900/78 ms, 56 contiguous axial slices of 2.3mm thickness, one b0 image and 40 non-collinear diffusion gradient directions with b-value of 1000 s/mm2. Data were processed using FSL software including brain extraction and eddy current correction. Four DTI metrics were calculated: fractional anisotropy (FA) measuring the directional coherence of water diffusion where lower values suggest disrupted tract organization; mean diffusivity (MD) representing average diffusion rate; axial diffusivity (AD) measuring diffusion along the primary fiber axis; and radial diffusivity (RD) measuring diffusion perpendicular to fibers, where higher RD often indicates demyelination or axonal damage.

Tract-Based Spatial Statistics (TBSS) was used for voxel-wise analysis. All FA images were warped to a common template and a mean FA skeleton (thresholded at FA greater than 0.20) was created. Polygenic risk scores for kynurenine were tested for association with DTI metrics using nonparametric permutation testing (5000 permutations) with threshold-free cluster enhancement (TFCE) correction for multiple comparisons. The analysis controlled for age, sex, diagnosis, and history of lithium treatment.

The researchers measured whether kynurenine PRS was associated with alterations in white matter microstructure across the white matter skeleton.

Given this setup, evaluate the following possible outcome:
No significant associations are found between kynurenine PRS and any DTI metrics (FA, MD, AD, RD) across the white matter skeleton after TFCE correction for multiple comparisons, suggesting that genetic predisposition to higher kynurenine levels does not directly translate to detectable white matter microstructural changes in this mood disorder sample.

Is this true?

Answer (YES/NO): NO